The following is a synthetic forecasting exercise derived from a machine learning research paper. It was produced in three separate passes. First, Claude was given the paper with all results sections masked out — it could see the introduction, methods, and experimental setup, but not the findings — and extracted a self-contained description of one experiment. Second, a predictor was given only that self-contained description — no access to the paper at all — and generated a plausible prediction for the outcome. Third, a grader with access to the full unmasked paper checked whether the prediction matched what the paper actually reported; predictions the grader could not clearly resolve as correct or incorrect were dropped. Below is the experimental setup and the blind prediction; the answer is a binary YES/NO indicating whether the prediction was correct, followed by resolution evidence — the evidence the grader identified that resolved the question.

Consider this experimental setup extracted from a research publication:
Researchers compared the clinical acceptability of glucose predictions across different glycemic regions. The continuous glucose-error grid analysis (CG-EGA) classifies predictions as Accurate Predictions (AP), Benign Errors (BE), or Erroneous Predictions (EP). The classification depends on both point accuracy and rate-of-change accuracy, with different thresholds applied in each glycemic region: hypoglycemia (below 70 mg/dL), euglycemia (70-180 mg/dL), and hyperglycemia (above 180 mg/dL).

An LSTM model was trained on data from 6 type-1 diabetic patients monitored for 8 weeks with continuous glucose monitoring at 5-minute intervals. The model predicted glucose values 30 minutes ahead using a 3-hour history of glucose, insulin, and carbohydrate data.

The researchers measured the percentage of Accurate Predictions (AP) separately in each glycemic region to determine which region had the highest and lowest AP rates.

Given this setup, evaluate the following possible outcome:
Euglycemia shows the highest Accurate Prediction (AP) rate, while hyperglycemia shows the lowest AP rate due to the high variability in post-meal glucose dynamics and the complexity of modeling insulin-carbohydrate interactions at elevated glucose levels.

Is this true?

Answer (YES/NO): NO